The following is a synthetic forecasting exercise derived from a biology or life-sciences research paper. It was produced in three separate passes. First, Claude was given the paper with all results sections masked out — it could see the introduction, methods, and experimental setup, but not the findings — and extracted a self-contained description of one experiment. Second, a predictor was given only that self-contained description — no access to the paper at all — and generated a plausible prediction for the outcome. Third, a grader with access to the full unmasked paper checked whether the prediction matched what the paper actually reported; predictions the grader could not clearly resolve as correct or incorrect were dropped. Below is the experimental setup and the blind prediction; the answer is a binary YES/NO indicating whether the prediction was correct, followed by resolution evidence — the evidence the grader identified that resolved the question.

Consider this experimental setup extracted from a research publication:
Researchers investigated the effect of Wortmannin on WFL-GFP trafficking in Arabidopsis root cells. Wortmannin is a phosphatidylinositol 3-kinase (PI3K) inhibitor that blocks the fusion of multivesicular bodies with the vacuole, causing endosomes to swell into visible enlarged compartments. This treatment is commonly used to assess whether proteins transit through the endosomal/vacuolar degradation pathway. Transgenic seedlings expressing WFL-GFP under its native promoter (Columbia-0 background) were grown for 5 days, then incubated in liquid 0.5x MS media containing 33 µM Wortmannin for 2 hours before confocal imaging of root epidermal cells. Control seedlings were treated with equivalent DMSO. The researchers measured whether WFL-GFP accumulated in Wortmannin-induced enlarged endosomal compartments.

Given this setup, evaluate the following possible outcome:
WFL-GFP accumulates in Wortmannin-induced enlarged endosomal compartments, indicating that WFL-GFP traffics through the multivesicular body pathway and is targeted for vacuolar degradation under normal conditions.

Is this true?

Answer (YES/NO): YES